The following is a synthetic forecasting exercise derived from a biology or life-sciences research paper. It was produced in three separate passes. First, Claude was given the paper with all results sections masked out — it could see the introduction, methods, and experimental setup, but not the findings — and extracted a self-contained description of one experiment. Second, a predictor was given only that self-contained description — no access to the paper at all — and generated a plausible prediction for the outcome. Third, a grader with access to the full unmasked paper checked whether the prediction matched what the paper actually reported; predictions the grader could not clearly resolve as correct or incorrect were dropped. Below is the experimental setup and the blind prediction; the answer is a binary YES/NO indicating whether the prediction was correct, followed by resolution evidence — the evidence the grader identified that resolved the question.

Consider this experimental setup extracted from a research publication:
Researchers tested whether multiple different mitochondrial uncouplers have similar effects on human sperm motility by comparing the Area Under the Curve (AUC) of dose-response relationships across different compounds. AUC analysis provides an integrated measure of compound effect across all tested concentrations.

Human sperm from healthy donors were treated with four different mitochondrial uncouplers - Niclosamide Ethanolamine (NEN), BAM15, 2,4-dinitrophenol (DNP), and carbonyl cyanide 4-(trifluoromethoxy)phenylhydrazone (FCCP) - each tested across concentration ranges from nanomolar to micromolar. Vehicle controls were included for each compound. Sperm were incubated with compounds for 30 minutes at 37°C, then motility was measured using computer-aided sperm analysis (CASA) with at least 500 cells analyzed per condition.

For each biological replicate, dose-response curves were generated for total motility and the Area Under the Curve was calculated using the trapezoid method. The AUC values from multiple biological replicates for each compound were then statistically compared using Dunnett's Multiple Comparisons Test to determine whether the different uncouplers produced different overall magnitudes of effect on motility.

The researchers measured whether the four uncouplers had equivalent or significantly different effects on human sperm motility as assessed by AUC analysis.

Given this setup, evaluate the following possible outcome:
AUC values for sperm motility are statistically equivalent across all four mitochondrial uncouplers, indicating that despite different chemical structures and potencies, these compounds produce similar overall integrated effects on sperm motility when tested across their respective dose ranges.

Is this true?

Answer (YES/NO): NO